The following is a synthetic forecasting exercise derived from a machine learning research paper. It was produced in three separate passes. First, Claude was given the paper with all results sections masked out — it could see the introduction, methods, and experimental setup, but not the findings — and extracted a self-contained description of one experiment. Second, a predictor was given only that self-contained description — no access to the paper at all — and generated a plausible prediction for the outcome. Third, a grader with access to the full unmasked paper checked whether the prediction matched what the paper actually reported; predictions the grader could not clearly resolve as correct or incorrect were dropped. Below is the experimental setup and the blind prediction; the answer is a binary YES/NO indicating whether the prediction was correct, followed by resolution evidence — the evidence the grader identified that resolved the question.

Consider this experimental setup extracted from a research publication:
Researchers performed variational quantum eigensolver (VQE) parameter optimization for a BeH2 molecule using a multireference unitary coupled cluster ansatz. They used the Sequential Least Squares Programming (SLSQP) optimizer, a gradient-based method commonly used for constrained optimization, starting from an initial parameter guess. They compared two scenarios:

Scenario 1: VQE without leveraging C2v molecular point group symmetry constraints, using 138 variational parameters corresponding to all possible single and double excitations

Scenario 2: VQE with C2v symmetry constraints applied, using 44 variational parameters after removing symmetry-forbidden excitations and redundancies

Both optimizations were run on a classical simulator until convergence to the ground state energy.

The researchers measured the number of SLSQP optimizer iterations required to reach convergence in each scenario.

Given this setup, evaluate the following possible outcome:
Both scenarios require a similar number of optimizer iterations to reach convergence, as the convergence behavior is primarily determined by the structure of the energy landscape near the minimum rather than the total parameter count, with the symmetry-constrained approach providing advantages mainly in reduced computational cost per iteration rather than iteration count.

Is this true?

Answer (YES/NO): NO